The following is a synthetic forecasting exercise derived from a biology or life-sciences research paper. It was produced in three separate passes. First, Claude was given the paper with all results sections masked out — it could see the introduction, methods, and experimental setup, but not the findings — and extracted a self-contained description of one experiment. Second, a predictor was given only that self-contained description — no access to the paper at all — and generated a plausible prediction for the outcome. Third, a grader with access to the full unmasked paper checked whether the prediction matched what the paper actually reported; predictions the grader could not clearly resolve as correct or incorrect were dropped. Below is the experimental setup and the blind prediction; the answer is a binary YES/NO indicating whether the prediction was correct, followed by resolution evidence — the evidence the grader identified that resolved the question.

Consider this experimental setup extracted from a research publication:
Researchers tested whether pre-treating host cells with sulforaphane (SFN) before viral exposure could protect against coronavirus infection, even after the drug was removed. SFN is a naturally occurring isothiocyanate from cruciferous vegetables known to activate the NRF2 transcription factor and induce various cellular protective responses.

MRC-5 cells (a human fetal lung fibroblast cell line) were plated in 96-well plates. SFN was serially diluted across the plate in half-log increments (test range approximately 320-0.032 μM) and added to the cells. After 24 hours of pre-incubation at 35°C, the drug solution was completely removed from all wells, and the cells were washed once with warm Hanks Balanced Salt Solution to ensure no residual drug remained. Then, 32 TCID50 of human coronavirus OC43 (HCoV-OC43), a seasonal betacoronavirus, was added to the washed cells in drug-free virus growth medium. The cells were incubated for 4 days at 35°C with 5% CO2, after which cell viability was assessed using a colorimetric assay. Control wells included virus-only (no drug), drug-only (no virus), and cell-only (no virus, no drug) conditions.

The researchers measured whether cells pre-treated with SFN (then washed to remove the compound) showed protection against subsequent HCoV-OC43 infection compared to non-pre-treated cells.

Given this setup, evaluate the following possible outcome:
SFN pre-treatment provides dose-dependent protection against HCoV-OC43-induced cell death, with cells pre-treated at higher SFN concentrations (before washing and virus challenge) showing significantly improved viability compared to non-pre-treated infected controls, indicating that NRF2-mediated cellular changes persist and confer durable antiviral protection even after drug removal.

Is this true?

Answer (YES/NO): YES